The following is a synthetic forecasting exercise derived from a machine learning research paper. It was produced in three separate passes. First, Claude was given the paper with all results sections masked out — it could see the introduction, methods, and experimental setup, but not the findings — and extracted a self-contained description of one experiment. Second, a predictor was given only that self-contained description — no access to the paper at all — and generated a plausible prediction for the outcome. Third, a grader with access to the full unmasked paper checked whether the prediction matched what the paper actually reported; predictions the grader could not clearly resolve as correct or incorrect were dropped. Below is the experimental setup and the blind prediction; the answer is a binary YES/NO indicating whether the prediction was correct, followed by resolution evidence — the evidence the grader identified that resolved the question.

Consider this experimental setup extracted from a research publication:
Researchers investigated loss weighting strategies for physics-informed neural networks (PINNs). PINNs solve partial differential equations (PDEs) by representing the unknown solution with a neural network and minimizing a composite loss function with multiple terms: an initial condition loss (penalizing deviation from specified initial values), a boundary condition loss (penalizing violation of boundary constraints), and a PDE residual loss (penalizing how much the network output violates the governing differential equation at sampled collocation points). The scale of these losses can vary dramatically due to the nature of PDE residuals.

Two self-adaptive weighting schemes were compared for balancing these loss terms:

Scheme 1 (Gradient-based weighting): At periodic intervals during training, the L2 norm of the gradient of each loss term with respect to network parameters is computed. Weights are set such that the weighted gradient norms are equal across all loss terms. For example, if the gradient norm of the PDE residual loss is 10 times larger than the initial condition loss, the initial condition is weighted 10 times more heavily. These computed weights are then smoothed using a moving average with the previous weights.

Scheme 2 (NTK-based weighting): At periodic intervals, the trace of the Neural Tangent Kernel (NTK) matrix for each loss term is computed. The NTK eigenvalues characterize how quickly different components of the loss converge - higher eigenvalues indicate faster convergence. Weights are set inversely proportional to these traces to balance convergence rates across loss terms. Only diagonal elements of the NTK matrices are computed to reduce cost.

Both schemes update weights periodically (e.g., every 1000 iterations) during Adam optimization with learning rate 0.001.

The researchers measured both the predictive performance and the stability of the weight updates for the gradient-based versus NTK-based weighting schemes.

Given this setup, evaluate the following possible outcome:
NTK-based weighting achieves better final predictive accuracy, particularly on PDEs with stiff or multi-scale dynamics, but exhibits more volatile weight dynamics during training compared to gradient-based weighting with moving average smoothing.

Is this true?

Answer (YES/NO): NO